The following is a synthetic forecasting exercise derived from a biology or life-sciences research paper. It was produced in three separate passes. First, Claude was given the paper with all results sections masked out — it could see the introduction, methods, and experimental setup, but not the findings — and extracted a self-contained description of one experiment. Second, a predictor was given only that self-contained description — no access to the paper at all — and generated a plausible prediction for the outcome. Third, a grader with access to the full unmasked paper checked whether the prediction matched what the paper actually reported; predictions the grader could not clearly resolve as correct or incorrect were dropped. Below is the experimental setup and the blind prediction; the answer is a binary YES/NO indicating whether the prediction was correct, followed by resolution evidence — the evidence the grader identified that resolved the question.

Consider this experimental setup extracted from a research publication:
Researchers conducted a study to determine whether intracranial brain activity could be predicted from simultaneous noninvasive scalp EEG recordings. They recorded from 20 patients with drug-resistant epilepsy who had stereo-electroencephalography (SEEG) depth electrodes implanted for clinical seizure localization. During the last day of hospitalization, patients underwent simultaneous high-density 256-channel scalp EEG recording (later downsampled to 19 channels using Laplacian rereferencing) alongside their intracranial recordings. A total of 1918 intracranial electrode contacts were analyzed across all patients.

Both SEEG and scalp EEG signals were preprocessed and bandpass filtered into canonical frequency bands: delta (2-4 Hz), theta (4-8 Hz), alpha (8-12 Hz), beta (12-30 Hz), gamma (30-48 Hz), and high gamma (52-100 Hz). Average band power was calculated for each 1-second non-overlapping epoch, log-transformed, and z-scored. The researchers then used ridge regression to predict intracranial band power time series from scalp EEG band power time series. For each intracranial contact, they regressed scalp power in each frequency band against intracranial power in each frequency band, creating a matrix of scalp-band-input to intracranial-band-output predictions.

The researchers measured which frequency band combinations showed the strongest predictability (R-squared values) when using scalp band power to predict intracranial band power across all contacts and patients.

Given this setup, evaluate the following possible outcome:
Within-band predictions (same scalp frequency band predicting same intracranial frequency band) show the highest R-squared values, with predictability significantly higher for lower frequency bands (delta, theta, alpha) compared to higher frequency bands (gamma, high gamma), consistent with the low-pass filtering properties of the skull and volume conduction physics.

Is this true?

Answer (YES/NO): YES